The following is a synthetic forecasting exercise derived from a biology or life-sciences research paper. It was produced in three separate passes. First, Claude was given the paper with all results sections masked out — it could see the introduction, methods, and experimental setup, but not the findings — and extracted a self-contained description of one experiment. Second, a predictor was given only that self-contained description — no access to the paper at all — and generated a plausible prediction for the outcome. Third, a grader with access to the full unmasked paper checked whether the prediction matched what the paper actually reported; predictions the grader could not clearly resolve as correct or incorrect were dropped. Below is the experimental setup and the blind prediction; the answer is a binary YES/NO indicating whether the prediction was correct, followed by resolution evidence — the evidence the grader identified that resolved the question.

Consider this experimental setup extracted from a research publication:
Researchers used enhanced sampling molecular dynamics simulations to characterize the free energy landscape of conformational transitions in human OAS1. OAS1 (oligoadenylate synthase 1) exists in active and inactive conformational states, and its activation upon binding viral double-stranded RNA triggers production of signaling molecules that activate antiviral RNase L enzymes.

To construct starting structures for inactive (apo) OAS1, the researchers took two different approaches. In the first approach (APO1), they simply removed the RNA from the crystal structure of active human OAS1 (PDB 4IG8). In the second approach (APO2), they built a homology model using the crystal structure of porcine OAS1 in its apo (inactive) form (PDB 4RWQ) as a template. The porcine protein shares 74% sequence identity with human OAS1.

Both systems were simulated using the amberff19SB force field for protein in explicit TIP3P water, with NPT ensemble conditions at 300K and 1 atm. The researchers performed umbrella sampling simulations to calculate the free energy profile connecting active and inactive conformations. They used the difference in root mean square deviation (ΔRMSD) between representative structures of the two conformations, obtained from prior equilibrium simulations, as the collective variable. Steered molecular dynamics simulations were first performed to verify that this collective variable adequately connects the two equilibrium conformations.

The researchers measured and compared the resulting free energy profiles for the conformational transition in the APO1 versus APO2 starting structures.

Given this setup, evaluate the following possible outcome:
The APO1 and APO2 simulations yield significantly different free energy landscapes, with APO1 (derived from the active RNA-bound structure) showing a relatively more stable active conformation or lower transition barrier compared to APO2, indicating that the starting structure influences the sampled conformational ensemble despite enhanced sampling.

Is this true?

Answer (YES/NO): YES